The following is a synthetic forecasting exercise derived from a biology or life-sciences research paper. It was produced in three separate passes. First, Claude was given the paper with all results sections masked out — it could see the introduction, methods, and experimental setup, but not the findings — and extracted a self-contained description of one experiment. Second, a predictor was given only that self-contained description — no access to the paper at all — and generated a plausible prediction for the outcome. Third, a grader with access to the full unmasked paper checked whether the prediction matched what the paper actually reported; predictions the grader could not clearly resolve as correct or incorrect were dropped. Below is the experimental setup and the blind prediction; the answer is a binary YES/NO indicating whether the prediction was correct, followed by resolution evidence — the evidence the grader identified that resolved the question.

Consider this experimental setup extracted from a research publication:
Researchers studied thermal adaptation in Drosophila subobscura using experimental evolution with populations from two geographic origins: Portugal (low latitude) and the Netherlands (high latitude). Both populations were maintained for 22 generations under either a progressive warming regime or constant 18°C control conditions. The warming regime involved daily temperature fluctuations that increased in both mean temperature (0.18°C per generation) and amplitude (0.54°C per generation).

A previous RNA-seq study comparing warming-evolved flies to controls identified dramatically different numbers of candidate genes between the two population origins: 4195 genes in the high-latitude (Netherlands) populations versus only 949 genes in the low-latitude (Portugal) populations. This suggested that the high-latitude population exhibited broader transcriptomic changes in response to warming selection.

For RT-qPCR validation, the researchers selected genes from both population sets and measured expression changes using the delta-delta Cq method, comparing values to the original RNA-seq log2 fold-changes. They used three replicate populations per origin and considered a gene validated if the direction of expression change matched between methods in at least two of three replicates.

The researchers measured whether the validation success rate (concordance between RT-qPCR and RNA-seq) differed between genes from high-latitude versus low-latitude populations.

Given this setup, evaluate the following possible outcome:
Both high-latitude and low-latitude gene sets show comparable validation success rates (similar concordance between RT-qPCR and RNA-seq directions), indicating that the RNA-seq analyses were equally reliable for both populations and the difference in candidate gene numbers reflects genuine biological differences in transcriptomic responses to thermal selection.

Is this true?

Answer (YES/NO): YES